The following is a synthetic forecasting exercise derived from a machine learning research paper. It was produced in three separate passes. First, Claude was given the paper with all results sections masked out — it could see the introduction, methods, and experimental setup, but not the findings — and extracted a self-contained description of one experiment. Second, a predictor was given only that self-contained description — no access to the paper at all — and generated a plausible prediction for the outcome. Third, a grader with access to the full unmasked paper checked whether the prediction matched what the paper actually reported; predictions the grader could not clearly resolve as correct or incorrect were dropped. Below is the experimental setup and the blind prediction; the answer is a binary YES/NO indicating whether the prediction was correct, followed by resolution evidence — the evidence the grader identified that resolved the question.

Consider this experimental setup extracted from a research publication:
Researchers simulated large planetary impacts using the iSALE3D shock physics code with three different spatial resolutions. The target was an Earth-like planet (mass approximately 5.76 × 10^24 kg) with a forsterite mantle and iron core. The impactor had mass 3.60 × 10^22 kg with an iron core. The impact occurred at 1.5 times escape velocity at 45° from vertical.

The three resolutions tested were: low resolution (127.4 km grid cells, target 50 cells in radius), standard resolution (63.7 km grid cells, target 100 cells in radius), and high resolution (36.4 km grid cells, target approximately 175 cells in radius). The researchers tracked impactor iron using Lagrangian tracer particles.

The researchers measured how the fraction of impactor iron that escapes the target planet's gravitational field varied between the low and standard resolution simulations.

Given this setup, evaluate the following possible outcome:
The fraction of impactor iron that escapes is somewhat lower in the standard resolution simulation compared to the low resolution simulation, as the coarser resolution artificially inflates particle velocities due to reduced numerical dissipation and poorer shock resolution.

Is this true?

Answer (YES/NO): NO